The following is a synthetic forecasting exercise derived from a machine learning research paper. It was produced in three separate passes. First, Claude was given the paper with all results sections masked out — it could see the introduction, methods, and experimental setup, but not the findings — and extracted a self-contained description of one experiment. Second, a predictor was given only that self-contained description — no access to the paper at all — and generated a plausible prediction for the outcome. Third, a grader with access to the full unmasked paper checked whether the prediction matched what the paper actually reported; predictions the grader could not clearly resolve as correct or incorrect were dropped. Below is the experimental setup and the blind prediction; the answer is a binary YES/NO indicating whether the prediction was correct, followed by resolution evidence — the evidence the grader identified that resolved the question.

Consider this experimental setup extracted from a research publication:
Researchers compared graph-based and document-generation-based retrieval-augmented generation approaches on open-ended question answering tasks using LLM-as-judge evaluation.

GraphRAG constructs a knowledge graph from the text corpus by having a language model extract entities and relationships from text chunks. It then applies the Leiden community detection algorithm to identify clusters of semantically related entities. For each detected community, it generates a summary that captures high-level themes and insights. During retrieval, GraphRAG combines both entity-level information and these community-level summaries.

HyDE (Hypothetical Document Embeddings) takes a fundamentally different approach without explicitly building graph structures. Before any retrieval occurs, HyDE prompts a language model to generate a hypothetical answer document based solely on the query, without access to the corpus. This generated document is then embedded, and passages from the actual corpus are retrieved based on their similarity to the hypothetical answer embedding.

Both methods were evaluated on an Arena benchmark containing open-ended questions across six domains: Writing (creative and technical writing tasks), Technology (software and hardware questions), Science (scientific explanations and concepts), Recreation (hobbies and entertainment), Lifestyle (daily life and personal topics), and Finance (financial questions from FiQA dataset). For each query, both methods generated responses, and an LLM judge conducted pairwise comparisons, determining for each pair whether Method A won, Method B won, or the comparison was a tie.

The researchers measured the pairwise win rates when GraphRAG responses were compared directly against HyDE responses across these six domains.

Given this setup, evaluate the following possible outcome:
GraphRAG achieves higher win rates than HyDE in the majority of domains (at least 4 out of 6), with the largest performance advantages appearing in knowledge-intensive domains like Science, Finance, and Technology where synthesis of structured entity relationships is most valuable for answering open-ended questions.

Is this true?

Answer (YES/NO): NO